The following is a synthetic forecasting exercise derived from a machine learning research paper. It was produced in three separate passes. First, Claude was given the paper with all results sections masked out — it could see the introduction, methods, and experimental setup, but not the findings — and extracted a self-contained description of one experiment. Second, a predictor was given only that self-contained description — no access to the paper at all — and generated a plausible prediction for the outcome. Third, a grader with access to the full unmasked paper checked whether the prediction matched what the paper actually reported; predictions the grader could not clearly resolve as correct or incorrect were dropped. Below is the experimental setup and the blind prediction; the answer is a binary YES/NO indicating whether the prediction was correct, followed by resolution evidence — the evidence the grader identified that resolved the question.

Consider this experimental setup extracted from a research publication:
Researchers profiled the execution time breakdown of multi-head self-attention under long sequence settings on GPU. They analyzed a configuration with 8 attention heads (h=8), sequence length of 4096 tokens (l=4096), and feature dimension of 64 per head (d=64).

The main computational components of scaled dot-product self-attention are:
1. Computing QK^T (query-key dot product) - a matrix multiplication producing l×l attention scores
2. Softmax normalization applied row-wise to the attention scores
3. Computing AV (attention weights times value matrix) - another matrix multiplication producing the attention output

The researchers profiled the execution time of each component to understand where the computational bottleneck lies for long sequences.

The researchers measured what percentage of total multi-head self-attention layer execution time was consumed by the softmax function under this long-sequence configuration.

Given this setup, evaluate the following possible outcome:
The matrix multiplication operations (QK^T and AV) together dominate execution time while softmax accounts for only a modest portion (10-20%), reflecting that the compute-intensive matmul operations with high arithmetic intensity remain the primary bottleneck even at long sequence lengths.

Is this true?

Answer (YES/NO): NO